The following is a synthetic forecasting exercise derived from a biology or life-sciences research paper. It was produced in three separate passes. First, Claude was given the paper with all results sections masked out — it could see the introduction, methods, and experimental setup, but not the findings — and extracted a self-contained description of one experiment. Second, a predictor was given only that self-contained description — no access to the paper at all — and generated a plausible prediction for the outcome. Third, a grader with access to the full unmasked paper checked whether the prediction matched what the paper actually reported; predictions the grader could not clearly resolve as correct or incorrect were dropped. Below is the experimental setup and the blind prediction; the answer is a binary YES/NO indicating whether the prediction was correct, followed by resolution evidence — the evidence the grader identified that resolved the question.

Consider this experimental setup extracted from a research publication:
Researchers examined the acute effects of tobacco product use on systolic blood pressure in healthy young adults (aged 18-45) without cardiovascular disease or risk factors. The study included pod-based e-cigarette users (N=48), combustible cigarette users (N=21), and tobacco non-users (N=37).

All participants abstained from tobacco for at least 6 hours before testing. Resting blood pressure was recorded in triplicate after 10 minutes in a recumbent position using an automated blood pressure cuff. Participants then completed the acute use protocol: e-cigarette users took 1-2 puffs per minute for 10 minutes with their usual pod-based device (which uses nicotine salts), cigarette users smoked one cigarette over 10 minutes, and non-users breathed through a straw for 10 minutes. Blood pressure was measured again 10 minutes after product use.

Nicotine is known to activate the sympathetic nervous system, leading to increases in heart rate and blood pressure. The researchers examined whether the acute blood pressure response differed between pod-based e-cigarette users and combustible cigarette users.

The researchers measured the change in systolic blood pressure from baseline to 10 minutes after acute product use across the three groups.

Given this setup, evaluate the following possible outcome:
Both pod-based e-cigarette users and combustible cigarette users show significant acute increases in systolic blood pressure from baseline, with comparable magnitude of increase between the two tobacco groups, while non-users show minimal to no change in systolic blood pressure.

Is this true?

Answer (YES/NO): YES